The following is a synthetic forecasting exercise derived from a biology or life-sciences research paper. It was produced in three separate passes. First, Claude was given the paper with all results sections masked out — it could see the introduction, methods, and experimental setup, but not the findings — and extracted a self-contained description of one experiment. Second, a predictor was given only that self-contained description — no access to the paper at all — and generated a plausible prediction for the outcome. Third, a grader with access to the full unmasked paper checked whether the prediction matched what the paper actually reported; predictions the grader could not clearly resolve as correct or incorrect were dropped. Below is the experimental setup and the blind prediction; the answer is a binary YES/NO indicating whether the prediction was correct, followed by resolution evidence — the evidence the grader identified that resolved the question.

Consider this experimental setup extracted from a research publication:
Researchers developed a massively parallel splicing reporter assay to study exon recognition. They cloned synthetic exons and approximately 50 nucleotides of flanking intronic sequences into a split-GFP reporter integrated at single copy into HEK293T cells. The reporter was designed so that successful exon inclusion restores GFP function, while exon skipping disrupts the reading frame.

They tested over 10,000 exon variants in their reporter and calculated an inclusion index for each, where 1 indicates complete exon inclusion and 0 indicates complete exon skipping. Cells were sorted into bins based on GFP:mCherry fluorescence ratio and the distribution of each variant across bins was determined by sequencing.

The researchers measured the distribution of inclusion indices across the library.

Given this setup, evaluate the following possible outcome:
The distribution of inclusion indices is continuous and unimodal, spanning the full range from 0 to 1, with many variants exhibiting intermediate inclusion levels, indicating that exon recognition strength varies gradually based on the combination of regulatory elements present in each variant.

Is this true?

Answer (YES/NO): NO